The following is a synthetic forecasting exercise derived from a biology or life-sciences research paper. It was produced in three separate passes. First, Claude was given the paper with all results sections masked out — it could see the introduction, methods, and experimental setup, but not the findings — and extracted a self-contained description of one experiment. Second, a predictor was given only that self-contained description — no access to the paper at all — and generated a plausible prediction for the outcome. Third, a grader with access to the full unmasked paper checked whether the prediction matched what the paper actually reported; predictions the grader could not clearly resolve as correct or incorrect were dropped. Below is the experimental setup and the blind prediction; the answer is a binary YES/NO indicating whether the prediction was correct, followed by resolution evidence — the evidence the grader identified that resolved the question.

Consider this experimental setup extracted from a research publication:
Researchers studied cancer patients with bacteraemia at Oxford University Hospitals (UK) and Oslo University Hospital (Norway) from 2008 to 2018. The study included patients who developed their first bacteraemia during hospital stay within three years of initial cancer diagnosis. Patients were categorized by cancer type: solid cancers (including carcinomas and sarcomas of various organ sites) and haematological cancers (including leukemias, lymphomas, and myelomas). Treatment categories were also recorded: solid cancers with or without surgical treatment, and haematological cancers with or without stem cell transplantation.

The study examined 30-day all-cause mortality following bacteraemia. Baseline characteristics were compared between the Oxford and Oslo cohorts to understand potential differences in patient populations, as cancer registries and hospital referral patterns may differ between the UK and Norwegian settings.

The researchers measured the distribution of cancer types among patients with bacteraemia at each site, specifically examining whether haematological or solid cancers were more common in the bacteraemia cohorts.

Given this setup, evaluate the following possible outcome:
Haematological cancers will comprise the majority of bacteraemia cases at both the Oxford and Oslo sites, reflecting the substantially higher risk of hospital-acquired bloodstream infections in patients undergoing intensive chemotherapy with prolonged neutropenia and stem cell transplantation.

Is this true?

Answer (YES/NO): NO